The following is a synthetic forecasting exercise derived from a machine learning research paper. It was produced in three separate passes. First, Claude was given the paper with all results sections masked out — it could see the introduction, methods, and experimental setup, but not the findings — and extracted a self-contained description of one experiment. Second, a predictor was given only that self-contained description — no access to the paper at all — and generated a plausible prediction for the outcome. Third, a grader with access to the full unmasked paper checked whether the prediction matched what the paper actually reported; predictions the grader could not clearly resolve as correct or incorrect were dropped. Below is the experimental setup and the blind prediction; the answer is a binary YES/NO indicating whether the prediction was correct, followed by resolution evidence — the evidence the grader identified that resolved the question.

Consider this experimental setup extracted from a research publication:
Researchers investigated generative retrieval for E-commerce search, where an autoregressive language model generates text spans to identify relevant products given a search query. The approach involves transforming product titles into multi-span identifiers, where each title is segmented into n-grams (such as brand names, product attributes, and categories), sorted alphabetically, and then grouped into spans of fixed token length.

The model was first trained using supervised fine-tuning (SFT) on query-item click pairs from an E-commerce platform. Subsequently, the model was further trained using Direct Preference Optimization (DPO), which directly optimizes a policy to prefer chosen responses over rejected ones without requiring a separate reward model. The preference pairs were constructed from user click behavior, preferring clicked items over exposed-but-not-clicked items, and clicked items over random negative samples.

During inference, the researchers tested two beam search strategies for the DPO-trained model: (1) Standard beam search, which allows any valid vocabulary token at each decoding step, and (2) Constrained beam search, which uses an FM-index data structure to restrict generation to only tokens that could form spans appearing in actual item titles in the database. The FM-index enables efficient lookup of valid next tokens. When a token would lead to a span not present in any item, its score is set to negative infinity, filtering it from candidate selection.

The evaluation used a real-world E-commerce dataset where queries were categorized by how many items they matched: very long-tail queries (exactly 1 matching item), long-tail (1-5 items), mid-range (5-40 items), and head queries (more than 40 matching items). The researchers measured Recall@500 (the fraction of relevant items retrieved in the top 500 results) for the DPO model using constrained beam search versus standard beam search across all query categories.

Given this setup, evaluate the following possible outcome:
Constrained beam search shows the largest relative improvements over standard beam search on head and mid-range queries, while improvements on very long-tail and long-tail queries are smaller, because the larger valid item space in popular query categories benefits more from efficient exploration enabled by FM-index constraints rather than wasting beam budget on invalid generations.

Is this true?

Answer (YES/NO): NO